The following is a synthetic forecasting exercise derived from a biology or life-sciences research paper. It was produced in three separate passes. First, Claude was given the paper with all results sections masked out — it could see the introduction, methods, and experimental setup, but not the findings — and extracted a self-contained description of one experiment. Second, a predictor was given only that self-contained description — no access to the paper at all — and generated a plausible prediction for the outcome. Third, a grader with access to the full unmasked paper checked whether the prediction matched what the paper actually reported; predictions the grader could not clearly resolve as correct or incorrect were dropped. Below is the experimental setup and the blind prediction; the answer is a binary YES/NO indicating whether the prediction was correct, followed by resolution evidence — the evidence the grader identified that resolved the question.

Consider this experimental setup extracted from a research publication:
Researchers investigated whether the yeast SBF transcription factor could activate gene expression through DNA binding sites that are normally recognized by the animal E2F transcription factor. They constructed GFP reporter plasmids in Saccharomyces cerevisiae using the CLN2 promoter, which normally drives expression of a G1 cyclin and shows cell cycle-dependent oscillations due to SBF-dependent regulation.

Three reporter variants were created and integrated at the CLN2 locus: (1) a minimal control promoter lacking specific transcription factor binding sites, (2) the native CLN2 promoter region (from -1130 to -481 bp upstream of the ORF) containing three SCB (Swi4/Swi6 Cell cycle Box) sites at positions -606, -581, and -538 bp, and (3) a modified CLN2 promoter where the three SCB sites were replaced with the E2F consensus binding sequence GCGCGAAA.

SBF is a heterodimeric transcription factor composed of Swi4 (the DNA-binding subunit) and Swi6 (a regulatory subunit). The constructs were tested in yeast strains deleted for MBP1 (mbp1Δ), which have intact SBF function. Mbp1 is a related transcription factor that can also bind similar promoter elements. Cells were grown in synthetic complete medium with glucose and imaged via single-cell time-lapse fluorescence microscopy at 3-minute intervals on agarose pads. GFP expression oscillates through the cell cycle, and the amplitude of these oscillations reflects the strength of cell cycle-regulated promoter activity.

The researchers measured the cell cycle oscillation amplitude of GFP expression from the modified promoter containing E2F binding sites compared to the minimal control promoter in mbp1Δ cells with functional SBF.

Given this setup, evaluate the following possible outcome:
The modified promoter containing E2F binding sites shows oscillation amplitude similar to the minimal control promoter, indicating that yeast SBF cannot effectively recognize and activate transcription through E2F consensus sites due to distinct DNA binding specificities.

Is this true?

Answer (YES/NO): NO